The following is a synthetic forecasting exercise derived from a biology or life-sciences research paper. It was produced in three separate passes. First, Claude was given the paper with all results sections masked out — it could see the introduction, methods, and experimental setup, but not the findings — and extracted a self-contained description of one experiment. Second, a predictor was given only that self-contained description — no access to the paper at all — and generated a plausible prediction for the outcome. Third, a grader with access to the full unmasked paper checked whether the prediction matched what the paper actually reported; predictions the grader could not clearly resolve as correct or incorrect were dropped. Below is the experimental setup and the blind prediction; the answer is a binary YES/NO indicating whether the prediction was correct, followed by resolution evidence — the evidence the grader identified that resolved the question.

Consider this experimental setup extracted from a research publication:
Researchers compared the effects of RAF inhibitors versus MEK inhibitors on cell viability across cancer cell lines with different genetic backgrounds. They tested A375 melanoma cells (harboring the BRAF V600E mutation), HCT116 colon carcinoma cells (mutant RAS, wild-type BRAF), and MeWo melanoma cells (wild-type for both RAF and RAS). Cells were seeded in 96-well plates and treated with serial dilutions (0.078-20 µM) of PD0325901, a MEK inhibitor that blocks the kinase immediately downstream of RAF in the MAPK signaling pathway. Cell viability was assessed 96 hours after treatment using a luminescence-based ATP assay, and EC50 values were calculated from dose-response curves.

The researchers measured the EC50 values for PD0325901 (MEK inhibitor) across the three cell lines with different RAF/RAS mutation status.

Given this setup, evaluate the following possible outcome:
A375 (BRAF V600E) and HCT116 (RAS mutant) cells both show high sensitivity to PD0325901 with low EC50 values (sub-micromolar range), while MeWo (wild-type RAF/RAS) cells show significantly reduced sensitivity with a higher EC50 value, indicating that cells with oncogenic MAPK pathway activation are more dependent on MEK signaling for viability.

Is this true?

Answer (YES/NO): YES